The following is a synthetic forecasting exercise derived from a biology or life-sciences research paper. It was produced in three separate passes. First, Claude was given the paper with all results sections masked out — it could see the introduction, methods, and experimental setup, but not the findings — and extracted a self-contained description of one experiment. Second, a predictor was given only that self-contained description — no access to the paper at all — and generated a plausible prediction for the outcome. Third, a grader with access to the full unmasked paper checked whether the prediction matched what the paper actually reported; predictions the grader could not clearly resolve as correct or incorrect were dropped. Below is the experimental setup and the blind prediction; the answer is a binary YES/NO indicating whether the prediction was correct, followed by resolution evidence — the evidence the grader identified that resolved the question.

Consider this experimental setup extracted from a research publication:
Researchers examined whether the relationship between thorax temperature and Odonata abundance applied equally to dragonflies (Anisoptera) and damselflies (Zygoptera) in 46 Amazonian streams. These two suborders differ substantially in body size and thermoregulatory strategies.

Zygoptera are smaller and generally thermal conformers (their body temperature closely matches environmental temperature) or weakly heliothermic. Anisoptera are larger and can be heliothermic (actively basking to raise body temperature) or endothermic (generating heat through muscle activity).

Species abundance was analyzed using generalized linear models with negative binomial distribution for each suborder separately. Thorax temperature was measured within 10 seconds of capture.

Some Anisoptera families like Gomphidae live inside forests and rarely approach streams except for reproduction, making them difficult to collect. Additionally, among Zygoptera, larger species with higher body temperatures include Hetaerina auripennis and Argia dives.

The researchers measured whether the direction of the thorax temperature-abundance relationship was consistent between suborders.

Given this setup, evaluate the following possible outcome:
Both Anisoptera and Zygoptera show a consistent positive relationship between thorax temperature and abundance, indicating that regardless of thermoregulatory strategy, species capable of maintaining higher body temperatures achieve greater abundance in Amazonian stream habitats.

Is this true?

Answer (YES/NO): NO